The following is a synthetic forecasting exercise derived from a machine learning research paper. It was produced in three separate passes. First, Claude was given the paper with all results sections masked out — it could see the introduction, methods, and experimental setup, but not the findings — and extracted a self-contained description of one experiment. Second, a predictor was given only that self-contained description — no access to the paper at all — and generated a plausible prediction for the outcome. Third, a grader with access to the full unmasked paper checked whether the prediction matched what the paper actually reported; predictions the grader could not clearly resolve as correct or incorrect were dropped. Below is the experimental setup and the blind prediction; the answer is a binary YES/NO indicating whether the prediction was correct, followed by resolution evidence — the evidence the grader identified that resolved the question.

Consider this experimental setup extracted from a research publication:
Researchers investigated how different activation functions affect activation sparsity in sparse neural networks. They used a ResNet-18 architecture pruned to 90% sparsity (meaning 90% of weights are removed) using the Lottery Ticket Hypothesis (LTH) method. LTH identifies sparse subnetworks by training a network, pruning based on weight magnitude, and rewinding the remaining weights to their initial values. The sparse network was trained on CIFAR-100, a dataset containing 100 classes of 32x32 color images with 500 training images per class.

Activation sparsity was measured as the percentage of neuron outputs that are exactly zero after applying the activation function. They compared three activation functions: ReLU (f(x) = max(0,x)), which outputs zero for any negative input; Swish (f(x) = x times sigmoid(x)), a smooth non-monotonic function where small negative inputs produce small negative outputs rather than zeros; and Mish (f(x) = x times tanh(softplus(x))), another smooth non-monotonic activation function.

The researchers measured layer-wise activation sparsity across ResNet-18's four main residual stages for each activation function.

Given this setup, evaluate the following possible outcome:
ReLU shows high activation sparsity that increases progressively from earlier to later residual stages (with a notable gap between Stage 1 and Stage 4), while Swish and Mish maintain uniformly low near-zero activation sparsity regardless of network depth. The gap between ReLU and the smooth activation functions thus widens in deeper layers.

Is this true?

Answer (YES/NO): YES